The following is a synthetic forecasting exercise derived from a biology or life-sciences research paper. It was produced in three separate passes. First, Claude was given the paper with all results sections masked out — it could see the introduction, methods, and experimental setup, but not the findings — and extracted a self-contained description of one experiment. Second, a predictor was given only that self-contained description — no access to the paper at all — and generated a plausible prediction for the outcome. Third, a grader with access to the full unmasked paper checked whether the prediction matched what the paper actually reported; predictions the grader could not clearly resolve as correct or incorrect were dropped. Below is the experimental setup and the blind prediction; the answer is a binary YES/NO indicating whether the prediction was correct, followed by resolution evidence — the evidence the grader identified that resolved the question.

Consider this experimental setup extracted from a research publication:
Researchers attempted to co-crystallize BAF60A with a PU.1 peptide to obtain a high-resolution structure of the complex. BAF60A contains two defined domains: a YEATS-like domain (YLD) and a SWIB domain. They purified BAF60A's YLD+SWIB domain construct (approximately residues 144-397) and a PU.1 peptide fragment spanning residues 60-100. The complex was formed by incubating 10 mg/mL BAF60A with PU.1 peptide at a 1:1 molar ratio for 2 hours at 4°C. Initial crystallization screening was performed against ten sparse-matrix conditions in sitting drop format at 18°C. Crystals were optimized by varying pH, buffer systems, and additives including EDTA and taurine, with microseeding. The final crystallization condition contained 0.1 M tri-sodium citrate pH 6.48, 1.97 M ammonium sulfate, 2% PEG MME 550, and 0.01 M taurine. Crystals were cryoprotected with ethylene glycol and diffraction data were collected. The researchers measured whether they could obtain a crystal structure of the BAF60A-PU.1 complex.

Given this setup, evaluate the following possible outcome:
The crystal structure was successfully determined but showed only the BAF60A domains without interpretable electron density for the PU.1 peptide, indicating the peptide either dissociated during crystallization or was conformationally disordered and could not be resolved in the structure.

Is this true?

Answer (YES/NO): NO